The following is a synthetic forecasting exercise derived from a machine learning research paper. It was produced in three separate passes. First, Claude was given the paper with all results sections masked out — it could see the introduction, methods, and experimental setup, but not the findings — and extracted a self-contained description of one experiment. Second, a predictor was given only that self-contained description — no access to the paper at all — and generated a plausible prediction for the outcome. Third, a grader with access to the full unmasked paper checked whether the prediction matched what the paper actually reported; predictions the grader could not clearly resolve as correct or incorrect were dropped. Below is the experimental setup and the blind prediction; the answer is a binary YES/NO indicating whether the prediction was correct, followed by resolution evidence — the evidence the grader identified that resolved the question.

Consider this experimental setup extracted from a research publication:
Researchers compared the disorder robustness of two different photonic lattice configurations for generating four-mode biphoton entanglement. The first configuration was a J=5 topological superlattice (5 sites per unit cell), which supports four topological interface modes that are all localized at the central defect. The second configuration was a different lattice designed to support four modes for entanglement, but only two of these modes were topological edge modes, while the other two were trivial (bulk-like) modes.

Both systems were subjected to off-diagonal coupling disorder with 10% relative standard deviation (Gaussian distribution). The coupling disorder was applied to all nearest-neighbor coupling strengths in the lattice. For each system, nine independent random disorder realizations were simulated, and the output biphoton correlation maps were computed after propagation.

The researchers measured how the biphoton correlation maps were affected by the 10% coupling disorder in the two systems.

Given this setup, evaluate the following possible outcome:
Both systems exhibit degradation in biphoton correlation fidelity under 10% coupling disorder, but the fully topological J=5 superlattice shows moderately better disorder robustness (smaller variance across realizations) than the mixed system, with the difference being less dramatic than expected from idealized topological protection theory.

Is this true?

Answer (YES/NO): NO